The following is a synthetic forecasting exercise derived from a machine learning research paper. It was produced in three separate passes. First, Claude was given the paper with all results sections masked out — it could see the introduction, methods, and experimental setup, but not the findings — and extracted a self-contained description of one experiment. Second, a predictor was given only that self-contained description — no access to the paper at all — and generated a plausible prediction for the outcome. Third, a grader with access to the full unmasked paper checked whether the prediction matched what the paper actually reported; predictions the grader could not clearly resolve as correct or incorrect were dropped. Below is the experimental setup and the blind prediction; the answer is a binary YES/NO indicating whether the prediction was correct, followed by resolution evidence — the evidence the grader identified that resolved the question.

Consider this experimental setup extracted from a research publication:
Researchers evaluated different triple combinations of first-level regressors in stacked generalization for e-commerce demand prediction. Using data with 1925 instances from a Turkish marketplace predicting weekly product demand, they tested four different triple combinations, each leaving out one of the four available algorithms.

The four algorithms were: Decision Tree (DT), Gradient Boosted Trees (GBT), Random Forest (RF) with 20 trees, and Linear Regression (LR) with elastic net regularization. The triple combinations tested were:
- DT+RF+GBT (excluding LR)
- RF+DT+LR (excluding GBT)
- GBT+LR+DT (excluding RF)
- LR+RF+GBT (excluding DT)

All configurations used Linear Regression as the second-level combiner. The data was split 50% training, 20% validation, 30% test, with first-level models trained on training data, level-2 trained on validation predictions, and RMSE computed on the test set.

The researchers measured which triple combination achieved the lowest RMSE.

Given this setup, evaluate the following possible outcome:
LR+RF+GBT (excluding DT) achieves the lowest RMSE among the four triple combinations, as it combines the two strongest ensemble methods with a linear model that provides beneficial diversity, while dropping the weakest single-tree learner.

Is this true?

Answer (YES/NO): YES